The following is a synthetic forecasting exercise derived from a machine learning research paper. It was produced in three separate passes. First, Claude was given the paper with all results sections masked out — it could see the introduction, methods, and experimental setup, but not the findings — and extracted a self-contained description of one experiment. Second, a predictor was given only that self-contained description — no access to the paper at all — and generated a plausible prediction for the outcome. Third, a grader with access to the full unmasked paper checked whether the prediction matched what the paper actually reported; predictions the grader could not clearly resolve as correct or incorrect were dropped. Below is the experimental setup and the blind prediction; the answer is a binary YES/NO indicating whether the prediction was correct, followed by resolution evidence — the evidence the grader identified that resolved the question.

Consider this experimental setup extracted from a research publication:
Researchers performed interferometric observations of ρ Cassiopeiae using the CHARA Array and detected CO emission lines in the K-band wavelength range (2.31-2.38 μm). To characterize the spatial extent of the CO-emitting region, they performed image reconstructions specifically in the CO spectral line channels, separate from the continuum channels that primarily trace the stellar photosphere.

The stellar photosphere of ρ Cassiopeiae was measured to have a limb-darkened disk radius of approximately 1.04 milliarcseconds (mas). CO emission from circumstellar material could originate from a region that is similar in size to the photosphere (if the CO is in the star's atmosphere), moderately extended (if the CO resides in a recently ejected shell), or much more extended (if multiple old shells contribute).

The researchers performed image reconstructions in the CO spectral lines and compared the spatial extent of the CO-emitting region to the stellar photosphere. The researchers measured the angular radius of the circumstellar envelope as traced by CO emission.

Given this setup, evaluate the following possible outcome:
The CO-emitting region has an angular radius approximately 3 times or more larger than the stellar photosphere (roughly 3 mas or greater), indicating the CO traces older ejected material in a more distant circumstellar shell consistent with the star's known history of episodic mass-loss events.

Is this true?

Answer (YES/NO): NO